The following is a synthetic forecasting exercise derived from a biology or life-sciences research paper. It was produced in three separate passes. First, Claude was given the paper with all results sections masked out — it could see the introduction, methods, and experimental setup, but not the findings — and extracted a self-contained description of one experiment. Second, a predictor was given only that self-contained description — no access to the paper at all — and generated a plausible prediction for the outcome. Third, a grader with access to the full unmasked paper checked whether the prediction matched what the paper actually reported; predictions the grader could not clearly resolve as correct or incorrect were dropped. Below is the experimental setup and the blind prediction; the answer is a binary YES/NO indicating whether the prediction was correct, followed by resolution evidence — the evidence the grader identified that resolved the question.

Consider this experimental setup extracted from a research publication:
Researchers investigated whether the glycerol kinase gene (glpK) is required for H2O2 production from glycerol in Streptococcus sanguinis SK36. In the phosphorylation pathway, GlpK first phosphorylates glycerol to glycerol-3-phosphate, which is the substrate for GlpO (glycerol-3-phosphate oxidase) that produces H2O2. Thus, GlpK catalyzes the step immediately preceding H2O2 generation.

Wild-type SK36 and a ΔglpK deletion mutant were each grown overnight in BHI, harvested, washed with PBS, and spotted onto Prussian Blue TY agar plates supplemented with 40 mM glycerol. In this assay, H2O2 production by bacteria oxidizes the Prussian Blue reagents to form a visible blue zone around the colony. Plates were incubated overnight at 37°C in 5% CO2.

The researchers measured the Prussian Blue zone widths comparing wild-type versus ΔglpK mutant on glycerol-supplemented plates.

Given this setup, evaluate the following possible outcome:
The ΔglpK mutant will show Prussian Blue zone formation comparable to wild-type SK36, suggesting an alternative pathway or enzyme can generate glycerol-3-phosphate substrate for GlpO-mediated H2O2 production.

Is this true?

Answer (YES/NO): NO